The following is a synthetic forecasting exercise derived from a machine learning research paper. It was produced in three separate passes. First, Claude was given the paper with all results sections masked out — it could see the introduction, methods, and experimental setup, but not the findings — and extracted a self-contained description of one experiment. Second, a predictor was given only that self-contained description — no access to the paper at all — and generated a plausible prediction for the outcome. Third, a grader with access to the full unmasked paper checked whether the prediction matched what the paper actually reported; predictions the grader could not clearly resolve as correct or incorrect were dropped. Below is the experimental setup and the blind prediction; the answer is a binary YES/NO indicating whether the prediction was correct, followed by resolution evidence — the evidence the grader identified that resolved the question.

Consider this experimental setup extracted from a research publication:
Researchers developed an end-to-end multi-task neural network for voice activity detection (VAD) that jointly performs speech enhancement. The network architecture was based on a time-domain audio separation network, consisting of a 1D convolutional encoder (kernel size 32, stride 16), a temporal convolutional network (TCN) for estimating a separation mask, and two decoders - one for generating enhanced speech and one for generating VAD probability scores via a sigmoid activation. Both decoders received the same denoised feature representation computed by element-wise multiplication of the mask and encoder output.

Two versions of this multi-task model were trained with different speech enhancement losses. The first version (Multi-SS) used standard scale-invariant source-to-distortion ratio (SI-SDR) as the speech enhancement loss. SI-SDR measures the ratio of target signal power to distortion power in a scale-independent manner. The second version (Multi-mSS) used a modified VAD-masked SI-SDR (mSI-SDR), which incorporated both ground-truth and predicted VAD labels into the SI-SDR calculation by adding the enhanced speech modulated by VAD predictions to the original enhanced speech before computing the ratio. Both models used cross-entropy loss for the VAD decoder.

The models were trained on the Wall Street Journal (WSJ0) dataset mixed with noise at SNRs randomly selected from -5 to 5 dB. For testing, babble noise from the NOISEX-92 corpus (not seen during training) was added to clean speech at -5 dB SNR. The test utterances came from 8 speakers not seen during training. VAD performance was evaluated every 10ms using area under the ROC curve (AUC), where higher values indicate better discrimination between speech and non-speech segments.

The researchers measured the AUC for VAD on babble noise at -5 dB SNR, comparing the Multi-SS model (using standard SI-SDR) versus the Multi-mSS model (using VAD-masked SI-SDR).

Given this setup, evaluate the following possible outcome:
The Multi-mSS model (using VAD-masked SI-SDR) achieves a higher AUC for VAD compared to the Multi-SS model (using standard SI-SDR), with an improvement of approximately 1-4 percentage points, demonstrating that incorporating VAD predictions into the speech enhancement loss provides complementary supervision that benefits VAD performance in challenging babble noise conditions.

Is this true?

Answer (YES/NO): NO